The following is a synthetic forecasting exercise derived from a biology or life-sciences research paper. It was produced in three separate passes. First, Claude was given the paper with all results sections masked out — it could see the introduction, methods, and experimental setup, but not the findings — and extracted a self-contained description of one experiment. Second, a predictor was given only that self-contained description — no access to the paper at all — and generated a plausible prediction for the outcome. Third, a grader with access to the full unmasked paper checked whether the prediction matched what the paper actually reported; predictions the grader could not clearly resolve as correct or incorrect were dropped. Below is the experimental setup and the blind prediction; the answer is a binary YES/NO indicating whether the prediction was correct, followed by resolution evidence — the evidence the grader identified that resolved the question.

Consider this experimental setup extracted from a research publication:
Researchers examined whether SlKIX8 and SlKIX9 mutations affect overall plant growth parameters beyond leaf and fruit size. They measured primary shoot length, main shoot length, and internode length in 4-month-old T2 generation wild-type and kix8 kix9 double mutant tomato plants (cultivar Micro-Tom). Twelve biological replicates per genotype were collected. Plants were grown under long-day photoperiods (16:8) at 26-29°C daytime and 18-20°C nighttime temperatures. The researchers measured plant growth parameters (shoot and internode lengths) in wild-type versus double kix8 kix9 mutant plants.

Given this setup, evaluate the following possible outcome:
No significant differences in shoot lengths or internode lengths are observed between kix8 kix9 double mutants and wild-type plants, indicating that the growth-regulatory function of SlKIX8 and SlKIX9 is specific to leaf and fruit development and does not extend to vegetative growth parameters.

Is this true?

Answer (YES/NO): NO